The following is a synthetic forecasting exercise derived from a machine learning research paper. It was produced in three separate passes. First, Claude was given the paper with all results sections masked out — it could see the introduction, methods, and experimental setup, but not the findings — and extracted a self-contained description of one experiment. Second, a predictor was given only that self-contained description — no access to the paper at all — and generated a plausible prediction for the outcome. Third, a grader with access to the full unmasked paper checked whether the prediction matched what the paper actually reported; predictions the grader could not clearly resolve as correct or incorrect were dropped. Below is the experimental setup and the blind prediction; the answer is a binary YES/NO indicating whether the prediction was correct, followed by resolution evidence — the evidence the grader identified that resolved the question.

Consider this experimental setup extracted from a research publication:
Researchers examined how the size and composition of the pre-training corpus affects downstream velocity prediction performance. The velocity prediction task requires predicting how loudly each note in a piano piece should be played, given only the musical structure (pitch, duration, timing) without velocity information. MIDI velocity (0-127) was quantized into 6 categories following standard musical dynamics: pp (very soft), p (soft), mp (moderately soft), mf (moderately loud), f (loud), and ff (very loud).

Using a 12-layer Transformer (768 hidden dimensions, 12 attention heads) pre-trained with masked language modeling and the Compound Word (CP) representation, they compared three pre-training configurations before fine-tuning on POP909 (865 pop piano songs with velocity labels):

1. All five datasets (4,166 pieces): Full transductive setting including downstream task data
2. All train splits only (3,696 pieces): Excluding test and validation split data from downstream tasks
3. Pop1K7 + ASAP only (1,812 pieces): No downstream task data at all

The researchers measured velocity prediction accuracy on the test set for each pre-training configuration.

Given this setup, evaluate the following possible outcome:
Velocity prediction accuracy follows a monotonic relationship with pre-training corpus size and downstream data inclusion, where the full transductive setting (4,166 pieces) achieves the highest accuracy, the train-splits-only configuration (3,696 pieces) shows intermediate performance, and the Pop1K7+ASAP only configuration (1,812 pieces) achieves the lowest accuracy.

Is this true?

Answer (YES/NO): NO